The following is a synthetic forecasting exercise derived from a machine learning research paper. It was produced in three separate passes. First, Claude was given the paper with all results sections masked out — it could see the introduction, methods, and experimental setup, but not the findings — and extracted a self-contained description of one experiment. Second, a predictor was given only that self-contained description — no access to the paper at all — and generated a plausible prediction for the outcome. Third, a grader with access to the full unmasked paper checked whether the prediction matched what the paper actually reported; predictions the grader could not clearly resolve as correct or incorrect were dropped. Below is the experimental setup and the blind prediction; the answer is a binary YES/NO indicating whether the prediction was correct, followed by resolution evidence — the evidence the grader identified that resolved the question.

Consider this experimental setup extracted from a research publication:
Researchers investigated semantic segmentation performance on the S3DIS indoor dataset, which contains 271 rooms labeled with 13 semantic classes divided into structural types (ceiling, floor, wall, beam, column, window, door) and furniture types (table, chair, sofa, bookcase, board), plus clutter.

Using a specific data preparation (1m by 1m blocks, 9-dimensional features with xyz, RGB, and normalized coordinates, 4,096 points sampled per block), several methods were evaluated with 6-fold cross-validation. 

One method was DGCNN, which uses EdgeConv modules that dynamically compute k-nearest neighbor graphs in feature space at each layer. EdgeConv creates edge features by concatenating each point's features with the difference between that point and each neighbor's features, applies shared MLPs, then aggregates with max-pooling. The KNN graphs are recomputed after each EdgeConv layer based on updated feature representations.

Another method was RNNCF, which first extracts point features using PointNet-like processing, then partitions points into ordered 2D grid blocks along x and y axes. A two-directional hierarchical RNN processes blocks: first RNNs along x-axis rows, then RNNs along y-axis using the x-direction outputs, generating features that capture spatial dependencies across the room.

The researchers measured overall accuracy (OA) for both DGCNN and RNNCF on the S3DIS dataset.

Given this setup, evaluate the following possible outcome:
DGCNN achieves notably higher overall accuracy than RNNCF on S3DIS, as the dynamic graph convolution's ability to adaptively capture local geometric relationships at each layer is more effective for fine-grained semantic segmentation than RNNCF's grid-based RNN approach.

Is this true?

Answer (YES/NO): NO